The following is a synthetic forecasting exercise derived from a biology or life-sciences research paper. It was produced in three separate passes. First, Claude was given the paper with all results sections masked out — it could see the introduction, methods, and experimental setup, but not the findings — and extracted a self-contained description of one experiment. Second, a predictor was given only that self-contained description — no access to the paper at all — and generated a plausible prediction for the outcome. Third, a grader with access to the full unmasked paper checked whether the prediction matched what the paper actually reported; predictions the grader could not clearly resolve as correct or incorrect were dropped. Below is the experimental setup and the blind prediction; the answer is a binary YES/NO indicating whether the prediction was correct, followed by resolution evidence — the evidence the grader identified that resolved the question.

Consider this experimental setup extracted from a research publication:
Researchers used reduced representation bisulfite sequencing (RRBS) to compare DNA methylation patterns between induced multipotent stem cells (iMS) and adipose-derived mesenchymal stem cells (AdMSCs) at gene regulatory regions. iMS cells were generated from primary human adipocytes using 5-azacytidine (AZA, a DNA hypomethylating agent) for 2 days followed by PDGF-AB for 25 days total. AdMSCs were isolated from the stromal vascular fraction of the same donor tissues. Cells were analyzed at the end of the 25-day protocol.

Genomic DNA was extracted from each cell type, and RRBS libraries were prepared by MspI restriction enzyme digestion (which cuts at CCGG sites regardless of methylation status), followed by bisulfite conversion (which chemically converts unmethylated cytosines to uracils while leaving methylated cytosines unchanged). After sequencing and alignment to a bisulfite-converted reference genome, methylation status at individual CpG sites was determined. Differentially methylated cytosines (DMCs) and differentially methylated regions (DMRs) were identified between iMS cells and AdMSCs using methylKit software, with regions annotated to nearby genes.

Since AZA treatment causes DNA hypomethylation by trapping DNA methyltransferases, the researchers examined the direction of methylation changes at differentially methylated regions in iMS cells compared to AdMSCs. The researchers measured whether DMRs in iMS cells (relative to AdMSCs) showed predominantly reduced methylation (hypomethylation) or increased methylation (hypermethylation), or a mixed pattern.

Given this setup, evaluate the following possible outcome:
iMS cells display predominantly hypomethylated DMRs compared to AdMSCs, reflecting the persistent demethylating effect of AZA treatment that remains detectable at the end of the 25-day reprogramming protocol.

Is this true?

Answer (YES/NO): YES